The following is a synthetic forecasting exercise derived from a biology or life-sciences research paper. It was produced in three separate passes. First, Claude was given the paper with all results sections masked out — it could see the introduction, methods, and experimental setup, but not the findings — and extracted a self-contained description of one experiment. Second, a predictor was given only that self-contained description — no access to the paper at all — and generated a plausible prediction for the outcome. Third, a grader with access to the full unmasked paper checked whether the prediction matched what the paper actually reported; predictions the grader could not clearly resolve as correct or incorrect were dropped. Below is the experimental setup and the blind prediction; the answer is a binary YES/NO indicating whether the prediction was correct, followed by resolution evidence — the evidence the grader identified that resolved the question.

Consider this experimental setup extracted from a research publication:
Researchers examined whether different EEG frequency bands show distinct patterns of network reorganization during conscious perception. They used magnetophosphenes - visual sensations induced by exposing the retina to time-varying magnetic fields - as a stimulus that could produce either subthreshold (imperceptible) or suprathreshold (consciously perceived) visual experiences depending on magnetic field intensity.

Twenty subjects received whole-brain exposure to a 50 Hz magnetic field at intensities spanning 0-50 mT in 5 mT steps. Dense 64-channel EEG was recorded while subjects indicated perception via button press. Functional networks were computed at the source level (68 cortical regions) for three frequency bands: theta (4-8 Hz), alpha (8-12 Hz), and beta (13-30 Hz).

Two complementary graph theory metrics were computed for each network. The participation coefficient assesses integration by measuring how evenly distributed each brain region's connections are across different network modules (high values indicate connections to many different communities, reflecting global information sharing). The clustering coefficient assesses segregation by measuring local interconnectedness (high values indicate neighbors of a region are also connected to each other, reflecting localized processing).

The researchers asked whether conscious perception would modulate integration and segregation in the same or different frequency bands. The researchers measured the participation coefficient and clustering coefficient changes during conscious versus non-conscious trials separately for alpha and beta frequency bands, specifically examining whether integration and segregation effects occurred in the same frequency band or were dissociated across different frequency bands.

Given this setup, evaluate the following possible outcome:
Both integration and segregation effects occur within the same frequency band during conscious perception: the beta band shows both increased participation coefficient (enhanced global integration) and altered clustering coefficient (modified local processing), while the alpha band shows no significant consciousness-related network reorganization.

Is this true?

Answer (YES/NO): NO